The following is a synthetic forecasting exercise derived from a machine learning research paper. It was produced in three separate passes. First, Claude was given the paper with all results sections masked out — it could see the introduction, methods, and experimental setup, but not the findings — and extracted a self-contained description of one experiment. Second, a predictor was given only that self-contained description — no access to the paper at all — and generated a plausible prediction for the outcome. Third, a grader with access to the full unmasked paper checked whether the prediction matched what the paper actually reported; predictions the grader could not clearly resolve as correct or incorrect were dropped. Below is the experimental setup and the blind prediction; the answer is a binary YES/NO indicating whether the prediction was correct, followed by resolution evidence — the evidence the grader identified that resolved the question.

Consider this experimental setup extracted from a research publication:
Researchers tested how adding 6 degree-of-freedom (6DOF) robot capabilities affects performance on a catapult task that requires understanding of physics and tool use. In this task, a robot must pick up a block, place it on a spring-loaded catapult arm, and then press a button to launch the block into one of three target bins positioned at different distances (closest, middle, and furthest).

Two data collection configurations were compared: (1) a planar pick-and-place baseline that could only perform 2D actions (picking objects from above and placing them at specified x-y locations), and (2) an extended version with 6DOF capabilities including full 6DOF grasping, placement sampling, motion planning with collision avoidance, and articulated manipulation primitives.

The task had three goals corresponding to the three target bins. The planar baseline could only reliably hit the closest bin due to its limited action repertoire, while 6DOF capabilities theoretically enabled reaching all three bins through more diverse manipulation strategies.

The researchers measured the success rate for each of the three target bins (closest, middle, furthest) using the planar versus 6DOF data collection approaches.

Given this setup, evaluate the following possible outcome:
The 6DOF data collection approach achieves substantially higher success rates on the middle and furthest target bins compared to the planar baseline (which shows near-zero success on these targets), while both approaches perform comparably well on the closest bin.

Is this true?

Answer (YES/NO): NO